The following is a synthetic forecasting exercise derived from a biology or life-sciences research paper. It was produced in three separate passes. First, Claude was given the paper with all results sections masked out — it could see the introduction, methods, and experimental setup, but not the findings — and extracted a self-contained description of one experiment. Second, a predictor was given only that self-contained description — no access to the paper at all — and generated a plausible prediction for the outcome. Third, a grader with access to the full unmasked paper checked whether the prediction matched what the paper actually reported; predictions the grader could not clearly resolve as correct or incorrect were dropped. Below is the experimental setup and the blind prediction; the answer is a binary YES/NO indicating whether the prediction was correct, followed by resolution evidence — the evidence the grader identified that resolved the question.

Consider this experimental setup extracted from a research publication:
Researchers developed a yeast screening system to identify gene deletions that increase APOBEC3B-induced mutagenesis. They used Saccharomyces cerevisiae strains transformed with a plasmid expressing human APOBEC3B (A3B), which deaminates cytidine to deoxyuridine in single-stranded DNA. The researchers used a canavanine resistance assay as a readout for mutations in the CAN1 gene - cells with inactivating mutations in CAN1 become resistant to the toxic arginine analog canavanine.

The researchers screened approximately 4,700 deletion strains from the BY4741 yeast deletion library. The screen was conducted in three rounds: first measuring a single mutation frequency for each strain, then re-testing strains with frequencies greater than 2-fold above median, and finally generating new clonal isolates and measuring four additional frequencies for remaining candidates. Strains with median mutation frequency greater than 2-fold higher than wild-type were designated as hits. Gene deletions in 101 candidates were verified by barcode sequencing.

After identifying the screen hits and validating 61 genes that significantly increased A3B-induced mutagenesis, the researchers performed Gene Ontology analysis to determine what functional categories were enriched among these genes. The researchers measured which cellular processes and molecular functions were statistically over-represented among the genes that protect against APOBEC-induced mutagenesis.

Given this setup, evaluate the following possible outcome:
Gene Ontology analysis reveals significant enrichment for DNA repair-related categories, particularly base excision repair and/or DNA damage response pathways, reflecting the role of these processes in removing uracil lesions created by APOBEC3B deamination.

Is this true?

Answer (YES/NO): NO